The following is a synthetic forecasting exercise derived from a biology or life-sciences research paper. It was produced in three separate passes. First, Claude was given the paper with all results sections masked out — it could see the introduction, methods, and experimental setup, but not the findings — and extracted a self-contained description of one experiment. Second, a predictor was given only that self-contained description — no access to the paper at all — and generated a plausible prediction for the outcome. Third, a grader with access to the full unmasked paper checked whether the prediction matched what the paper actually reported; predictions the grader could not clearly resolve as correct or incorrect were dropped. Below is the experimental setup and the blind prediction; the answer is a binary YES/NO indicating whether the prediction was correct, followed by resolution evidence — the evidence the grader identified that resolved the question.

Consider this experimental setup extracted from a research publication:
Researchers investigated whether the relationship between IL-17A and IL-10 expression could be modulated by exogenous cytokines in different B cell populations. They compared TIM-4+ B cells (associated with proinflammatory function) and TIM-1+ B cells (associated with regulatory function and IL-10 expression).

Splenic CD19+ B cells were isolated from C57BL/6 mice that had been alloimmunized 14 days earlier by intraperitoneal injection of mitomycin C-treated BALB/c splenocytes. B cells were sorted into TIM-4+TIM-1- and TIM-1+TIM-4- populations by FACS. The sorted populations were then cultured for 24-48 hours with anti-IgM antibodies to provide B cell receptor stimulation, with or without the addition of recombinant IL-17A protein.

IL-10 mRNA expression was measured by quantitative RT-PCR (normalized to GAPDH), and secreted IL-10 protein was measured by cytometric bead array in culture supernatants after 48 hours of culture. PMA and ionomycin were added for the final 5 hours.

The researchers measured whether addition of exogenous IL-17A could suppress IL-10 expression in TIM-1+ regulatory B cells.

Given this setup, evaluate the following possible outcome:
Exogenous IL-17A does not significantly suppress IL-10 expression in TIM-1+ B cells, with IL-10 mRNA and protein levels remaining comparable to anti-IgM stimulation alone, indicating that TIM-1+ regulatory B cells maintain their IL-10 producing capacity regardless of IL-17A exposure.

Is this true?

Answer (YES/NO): NO